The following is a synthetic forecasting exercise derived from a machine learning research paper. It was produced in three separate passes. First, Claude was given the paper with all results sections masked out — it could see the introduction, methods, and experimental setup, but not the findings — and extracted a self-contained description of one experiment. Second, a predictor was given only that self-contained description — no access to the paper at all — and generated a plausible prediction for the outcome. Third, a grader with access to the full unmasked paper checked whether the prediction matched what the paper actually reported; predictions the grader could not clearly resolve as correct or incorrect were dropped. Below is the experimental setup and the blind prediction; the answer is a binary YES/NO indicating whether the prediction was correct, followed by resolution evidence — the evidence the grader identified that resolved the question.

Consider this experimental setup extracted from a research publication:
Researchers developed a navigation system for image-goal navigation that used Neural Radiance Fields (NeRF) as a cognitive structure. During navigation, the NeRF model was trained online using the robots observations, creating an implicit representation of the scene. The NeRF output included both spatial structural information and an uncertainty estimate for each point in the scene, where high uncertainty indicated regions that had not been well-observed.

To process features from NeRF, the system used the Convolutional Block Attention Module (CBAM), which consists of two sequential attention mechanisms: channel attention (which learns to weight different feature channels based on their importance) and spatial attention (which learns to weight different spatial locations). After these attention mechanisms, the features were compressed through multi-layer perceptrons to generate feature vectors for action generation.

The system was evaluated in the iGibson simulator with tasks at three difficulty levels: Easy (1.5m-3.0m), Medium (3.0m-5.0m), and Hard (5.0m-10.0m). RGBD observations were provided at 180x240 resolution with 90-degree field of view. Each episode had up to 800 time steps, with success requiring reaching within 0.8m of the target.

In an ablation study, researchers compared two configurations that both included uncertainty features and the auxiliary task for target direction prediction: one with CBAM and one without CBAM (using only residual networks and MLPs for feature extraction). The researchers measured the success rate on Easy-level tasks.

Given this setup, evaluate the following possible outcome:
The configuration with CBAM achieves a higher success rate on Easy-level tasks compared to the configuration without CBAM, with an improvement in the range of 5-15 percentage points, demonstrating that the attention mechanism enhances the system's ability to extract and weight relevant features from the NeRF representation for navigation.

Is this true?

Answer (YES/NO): NO